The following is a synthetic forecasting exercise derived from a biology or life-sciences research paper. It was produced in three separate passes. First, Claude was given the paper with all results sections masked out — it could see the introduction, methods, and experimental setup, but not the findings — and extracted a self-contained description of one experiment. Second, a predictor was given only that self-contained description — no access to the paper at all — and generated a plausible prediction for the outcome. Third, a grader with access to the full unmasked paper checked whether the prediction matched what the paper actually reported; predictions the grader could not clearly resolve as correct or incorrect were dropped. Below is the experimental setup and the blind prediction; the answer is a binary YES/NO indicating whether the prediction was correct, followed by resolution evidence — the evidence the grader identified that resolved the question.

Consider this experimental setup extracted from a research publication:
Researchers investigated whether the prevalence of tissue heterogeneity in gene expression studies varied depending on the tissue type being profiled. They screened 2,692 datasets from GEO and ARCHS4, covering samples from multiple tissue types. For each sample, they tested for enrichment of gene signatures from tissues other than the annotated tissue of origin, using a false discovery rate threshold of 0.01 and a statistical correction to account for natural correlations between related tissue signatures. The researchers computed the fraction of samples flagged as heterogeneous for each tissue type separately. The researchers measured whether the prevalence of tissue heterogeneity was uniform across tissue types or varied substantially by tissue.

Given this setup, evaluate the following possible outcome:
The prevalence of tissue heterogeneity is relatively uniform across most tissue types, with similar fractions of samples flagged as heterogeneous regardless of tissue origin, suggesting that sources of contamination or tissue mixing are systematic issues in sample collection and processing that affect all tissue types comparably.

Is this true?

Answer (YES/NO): NO